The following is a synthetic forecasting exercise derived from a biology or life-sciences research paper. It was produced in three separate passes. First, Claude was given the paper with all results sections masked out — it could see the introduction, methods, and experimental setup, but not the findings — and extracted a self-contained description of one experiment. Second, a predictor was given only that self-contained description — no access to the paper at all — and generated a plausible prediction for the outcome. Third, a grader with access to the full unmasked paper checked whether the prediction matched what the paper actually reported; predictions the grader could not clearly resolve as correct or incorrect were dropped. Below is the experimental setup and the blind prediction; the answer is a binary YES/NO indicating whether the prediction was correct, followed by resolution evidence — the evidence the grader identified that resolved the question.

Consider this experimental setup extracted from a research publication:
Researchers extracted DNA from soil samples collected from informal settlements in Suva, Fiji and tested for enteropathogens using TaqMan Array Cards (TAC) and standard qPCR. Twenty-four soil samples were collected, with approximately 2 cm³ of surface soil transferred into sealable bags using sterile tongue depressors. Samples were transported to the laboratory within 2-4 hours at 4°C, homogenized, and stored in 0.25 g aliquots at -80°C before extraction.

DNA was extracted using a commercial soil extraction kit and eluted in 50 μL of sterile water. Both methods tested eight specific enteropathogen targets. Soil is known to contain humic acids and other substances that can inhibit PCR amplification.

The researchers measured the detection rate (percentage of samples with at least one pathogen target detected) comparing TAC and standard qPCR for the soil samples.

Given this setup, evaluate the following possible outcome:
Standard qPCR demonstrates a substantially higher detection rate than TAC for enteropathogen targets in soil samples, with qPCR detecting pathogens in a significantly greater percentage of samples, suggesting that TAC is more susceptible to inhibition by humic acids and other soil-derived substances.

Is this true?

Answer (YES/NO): NO